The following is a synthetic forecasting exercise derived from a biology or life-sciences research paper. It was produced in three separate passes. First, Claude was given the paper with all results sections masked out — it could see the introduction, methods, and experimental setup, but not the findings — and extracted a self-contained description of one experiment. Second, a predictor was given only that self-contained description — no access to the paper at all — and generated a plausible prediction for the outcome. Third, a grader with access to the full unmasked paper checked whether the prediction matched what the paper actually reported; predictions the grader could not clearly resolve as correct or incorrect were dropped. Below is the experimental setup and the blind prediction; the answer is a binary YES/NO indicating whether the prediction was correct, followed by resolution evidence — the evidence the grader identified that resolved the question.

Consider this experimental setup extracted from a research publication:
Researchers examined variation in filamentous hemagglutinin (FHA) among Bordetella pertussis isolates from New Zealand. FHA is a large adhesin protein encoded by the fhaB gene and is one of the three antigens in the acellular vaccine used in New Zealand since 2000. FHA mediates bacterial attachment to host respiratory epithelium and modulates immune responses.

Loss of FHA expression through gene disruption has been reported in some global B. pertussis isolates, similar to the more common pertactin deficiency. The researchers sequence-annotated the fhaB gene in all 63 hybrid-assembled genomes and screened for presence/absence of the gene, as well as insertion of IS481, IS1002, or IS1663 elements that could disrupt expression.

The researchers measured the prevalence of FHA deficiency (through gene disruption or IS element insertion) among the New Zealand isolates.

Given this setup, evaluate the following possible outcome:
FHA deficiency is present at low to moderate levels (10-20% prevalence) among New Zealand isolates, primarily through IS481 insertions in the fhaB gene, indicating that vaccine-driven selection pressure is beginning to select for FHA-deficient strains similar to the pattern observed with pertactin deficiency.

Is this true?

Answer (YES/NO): NO